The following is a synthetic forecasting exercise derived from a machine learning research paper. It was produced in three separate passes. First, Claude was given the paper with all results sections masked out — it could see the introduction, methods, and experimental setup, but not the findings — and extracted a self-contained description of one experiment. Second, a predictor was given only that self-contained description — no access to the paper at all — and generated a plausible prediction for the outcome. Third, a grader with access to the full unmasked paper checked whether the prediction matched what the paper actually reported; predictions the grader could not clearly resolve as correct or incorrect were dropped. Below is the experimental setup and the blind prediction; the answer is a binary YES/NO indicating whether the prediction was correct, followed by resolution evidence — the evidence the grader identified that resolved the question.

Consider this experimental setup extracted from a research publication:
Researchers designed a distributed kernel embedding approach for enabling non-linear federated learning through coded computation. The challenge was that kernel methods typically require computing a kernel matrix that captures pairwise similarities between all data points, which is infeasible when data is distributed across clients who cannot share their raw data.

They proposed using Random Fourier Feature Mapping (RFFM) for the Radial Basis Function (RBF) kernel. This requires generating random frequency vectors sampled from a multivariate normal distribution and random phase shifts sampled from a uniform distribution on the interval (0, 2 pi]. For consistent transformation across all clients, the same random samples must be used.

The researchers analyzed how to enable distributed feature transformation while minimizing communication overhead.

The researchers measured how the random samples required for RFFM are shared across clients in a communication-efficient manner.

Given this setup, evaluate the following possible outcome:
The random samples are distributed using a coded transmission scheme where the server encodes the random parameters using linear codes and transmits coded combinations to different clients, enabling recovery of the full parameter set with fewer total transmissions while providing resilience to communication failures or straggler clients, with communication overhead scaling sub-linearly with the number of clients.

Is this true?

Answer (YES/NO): NO